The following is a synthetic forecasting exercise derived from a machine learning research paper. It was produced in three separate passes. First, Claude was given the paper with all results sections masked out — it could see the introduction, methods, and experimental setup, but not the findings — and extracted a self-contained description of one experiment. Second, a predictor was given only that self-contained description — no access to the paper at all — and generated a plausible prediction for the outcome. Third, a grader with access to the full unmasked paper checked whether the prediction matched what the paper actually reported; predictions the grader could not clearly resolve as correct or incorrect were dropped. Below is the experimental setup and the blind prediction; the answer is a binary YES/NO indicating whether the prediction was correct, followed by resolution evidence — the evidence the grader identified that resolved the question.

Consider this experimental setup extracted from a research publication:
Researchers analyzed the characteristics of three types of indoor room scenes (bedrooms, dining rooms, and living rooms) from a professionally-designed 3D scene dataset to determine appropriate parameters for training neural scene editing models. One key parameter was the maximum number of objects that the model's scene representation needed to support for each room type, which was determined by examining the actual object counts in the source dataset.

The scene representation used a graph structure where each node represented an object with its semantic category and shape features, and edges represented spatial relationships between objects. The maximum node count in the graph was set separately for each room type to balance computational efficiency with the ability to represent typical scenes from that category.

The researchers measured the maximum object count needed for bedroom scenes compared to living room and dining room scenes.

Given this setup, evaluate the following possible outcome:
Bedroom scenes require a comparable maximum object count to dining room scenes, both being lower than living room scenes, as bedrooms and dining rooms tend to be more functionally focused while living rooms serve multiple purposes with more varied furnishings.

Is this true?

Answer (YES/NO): NO